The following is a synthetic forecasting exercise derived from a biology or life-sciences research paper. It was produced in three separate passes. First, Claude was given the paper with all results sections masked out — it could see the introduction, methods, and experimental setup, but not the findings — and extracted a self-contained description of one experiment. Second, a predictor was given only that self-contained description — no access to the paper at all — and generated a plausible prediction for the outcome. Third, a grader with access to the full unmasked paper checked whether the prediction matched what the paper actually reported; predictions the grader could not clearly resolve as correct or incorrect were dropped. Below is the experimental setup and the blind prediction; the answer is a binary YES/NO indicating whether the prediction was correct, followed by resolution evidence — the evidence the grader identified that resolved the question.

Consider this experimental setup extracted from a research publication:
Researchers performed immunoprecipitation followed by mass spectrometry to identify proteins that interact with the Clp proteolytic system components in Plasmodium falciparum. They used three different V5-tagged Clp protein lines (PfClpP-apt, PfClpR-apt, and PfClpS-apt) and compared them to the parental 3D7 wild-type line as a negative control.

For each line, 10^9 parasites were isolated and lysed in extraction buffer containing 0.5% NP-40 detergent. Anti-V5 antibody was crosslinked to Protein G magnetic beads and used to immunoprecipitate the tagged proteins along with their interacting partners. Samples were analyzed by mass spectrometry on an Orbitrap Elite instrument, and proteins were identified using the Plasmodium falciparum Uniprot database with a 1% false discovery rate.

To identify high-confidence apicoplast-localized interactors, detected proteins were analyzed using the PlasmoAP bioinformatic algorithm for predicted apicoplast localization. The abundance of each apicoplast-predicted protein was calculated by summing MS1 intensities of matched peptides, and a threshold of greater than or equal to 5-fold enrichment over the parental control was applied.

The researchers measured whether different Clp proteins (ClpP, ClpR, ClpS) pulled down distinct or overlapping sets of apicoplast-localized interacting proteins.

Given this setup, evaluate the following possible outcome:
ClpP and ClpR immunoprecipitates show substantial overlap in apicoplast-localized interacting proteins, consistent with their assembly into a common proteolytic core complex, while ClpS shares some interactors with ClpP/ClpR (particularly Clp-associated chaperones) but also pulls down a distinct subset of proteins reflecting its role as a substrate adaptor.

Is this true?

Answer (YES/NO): NO